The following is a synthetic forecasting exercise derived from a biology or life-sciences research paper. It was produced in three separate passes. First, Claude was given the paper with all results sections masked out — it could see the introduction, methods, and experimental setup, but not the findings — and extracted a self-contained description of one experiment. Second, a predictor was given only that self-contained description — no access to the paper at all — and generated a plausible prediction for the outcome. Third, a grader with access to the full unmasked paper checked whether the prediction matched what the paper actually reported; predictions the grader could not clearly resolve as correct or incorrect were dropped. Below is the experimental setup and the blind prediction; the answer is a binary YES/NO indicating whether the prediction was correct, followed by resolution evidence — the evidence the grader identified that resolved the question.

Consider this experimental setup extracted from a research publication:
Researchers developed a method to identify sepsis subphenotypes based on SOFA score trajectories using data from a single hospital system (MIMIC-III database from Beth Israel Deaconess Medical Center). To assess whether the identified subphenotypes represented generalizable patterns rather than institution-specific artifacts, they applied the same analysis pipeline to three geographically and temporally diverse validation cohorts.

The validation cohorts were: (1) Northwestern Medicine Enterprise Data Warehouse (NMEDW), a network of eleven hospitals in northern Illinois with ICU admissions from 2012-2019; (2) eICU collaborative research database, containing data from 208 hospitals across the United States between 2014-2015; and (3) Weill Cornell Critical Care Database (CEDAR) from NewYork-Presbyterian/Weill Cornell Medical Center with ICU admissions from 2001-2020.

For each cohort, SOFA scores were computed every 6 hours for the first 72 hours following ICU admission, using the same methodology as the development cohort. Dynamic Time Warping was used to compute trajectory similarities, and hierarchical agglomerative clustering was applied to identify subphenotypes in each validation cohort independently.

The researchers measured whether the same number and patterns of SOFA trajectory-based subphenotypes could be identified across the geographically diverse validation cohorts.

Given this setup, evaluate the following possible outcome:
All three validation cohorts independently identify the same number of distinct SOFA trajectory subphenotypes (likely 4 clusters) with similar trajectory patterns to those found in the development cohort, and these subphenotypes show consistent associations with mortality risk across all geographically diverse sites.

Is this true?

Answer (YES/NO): YES